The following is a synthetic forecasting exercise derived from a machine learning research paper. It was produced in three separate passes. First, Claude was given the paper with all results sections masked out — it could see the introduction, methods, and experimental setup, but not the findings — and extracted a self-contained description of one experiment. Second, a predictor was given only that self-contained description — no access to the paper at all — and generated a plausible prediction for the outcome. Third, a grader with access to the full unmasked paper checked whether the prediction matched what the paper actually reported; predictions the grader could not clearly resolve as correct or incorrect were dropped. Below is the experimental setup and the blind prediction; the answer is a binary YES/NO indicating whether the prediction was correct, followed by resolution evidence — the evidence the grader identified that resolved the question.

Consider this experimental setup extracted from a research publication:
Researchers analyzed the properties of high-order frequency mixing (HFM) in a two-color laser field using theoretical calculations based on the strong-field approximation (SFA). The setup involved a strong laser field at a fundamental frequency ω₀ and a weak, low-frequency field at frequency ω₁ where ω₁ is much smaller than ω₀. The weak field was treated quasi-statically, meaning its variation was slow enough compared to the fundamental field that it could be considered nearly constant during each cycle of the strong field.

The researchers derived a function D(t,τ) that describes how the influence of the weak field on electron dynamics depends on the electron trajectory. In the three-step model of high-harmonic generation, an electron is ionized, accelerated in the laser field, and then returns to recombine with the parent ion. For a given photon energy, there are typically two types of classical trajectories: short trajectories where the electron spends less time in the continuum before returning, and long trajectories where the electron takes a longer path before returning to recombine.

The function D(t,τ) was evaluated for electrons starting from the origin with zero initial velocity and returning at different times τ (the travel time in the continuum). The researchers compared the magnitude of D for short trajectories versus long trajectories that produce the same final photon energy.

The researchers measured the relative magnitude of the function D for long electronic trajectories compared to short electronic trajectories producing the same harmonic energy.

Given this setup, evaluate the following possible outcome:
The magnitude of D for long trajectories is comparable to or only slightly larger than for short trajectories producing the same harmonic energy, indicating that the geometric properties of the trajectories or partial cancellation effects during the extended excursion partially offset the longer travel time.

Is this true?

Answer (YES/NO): NO